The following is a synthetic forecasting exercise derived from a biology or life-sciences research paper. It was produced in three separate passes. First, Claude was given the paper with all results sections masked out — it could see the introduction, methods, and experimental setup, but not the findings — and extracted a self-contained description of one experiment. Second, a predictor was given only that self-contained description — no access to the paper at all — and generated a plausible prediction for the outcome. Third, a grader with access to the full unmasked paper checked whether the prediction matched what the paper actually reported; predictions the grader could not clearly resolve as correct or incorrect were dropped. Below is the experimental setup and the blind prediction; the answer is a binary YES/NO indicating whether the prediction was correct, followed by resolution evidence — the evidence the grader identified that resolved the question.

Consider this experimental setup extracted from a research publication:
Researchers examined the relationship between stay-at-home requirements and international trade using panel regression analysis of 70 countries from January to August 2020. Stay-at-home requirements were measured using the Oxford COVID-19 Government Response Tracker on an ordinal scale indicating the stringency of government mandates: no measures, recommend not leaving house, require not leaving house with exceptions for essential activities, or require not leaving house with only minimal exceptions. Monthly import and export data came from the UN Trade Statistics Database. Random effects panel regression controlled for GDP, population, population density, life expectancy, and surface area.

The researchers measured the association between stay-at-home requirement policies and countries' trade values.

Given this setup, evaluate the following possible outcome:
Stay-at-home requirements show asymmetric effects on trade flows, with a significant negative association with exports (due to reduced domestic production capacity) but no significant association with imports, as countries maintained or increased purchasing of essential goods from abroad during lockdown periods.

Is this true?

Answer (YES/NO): NO